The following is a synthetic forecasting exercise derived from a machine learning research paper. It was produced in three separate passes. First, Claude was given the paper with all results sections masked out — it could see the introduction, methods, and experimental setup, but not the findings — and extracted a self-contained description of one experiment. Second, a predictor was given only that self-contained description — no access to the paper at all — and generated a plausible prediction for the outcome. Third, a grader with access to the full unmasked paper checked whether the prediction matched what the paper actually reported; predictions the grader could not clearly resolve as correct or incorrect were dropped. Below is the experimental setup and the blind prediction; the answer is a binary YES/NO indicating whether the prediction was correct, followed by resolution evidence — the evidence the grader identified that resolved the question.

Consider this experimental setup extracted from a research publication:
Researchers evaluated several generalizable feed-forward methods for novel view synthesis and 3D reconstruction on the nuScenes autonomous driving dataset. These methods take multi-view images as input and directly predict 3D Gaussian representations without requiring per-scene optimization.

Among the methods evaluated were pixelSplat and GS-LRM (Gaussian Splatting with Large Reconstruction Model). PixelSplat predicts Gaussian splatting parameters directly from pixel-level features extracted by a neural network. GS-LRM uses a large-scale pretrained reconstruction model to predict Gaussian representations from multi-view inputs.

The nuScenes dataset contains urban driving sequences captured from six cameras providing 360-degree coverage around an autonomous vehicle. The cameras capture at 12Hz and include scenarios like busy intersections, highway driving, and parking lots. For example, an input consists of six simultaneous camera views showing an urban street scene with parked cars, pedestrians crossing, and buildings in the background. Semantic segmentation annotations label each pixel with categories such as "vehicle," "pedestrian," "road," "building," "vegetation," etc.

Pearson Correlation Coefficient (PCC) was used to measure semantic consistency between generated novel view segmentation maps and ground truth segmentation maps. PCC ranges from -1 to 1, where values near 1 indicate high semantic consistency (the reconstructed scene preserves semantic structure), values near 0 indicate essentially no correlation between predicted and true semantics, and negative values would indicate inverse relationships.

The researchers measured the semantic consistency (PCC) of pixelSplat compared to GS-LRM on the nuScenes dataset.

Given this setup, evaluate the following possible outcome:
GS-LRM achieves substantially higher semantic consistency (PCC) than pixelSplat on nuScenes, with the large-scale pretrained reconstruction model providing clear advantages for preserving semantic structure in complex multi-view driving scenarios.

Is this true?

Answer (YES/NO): YES